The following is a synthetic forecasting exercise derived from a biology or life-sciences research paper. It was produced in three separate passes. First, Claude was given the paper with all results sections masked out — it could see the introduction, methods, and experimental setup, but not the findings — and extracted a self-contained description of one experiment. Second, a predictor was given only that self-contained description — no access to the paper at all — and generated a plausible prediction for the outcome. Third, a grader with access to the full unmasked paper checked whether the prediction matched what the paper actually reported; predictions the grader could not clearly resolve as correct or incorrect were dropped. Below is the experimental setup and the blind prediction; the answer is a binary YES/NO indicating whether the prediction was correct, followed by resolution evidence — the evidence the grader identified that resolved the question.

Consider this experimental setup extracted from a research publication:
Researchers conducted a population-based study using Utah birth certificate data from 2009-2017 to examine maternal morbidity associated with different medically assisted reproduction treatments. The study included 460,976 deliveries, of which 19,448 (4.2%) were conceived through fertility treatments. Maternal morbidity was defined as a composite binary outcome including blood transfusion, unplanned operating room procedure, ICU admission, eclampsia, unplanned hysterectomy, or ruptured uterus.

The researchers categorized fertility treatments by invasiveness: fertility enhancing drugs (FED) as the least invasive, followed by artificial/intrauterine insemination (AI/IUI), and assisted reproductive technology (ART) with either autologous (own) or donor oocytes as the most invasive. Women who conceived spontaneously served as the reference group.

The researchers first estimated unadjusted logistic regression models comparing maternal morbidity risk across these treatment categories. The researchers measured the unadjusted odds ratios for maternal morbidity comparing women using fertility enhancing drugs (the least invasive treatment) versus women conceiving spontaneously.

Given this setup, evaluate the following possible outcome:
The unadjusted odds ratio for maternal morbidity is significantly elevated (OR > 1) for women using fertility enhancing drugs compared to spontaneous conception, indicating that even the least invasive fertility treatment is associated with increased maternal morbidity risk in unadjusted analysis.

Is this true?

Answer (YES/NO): NO